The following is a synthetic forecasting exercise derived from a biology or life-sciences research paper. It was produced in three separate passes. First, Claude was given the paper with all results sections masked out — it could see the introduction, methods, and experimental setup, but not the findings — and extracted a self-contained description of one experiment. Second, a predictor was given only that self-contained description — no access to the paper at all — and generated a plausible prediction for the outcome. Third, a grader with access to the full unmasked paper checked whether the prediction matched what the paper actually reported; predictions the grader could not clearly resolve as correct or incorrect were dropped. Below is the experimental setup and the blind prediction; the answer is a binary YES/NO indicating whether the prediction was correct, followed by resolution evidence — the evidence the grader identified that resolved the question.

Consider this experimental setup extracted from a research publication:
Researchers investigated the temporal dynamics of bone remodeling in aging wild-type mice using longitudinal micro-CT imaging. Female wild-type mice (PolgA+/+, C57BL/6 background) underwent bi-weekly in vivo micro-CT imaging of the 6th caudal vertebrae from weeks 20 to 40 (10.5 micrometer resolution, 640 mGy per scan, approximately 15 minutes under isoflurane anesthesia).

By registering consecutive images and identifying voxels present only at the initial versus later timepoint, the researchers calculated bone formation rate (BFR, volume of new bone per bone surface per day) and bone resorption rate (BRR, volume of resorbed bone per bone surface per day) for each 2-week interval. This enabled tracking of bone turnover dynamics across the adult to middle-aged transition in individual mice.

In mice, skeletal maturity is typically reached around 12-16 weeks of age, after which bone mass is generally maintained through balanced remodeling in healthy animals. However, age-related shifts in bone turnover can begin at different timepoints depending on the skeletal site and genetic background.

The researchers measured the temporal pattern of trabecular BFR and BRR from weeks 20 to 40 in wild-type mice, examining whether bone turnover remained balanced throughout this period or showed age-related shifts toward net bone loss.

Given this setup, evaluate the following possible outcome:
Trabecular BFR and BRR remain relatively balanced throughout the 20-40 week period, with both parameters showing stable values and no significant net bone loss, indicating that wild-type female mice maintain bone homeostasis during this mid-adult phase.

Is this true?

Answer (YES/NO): NO